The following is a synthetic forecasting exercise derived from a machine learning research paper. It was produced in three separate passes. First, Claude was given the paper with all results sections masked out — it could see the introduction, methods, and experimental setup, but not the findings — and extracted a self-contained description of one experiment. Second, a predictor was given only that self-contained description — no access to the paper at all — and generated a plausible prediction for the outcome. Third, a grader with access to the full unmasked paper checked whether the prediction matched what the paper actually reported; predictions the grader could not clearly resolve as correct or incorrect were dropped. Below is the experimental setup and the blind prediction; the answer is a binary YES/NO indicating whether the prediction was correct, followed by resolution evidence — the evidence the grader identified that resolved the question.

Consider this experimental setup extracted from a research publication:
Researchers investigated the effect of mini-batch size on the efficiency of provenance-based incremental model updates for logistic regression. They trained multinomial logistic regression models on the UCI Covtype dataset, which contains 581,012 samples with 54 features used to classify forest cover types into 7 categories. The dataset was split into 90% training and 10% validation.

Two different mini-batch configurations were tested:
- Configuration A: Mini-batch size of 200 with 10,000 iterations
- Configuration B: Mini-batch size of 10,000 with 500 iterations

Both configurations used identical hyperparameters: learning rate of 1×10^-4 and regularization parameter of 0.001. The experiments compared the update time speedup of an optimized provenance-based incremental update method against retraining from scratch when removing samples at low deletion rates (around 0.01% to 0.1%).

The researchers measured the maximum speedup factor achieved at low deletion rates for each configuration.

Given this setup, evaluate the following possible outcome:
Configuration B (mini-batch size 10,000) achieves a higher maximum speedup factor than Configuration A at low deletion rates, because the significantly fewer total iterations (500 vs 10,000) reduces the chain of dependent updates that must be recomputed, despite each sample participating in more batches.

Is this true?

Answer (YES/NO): NO